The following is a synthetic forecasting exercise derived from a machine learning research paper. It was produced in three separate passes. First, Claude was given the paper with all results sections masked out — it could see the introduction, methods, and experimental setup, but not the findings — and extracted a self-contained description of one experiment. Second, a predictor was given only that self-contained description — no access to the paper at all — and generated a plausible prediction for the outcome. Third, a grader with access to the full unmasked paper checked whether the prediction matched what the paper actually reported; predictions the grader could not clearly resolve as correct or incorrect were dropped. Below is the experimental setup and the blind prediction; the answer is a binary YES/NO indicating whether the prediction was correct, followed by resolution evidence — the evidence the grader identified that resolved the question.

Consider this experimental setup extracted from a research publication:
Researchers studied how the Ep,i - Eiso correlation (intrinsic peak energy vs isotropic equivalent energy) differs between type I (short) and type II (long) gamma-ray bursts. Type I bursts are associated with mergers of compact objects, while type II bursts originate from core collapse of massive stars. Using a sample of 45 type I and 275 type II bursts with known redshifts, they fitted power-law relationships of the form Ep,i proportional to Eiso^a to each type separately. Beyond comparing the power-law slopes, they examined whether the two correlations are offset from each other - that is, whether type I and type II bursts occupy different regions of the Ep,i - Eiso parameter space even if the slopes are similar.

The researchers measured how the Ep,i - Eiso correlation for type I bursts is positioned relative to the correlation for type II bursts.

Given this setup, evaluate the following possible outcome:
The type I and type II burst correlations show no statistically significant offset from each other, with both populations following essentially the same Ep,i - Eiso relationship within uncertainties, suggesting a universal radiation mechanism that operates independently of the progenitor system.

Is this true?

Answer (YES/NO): NO